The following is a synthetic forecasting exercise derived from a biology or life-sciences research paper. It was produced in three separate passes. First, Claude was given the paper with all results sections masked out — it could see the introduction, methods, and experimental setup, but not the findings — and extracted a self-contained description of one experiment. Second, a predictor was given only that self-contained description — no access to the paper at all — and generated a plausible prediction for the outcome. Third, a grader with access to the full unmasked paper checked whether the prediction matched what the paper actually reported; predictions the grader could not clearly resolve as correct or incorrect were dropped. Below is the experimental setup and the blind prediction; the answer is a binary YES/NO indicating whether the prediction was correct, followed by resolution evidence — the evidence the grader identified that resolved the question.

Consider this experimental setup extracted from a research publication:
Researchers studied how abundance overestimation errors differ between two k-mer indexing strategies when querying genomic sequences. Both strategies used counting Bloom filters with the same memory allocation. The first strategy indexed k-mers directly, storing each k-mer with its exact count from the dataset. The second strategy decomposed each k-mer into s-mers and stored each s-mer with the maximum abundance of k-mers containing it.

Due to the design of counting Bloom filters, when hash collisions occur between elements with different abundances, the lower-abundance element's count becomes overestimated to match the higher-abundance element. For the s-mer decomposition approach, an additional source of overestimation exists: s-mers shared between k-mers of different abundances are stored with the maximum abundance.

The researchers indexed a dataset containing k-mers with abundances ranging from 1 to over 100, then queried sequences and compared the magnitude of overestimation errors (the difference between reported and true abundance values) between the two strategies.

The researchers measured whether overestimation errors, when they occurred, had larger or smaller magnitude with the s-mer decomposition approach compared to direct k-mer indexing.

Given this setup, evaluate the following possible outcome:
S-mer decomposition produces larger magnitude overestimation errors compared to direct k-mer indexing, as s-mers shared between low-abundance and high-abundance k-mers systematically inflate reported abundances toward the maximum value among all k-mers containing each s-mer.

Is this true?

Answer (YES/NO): NO